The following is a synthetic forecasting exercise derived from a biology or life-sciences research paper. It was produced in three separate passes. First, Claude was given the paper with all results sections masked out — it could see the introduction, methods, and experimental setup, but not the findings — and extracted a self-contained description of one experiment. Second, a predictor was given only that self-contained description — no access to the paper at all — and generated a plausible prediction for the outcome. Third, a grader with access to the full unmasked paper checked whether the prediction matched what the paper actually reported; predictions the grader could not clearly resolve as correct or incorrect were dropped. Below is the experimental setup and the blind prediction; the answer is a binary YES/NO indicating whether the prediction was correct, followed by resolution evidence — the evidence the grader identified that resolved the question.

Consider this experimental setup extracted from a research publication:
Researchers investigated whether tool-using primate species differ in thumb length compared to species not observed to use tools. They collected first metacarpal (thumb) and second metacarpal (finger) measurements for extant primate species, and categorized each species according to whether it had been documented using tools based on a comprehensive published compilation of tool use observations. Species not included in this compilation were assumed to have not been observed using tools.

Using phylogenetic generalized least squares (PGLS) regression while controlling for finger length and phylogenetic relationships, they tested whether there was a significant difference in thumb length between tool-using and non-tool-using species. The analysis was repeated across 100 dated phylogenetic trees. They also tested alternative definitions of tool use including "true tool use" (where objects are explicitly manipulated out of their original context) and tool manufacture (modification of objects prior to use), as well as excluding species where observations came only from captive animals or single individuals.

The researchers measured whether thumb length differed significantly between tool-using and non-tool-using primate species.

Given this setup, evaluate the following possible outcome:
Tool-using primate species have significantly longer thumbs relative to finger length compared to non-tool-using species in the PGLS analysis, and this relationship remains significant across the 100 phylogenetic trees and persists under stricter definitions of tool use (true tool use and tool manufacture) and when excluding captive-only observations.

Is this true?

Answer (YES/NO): NO